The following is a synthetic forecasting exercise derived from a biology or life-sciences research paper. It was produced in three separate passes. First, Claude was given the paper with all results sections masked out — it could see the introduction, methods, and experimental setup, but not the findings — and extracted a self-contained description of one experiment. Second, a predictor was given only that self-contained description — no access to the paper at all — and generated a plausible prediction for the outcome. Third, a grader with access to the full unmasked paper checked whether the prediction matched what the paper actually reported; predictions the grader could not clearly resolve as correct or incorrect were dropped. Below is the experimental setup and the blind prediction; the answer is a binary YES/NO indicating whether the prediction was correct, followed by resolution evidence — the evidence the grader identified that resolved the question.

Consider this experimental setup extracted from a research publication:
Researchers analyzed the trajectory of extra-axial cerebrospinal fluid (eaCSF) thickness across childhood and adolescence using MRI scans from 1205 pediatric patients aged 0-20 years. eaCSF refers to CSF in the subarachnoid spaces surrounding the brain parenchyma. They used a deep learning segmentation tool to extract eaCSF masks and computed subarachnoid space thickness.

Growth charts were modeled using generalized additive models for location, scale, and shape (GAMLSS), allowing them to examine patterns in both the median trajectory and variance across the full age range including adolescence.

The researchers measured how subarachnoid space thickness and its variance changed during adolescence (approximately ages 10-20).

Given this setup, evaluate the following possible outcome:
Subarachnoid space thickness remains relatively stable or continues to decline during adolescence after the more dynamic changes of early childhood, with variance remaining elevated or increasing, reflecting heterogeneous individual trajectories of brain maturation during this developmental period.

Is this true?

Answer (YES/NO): NO